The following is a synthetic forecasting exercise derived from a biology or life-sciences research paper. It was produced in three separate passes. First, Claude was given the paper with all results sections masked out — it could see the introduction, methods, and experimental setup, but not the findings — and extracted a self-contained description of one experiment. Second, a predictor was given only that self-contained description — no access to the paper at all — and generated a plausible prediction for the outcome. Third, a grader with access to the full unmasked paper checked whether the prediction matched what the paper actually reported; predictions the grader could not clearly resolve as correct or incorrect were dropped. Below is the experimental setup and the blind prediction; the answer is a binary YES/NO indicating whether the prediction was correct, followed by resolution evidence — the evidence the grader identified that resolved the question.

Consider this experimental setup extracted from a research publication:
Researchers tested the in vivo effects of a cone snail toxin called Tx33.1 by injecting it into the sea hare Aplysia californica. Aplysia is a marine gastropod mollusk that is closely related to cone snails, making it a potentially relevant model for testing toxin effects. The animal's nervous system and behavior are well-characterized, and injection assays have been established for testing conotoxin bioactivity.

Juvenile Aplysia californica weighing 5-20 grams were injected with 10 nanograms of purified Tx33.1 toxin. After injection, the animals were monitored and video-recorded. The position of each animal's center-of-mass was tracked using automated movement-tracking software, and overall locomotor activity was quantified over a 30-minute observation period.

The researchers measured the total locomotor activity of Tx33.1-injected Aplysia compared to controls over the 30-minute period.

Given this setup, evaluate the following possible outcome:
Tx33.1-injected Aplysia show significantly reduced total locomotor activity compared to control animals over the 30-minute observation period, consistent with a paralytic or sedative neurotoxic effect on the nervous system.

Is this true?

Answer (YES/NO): NO